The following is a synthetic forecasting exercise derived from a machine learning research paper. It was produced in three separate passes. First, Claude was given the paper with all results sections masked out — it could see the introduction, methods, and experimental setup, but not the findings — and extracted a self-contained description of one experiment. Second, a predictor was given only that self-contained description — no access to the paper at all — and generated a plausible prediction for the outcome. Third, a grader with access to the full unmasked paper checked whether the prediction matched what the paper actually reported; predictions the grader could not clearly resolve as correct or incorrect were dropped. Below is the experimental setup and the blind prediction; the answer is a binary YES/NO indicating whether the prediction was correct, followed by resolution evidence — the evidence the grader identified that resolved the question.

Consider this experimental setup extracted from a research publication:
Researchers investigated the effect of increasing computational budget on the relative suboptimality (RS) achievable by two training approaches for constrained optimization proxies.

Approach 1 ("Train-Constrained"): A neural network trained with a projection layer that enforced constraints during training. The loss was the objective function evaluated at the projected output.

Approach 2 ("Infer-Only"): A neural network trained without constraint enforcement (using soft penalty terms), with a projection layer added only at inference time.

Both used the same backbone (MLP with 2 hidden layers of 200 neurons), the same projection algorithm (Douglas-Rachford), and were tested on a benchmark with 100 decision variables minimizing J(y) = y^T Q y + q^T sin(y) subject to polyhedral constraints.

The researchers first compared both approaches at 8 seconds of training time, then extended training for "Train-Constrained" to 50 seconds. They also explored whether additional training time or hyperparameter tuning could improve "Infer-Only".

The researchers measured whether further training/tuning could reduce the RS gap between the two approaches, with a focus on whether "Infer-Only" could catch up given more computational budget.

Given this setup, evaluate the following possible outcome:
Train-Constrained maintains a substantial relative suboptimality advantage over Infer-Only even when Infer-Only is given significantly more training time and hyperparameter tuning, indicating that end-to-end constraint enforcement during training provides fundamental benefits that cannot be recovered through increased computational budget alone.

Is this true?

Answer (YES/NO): YES